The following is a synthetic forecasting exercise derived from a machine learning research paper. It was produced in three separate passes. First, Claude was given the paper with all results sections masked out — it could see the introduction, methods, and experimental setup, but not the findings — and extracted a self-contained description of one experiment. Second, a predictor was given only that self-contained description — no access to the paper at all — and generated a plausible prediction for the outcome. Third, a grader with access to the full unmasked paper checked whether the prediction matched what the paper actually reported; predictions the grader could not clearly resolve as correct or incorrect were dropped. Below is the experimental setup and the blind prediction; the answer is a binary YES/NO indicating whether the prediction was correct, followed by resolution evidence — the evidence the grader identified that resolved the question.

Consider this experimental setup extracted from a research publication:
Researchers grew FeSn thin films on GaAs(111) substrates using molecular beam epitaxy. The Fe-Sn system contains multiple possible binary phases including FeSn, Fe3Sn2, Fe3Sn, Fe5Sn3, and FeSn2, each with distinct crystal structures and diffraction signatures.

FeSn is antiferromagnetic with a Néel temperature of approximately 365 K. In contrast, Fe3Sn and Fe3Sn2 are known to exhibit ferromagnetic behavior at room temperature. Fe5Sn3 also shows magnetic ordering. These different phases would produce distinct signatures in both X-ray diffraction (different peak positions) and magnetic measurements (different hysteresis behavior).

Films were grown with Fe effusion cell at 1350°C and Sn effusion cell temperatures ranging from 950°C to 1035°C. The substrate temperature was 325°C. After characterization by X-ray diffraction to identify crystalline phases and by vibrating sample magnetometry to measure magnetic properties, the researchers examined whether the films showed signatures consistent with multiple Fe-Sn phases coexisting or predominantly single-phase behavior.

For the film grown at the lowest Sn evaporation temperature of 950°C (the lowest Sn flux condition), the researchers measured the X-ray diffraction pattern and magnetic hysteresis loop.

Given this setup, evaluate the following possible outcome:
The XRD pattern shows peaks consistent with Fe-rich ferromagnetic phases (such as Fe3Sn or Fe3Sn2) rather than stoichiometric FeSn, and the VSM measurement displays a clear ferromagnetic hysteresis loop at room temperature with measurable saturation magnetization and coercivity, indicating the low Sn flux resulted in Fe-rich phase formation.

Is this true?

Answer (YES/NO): NO